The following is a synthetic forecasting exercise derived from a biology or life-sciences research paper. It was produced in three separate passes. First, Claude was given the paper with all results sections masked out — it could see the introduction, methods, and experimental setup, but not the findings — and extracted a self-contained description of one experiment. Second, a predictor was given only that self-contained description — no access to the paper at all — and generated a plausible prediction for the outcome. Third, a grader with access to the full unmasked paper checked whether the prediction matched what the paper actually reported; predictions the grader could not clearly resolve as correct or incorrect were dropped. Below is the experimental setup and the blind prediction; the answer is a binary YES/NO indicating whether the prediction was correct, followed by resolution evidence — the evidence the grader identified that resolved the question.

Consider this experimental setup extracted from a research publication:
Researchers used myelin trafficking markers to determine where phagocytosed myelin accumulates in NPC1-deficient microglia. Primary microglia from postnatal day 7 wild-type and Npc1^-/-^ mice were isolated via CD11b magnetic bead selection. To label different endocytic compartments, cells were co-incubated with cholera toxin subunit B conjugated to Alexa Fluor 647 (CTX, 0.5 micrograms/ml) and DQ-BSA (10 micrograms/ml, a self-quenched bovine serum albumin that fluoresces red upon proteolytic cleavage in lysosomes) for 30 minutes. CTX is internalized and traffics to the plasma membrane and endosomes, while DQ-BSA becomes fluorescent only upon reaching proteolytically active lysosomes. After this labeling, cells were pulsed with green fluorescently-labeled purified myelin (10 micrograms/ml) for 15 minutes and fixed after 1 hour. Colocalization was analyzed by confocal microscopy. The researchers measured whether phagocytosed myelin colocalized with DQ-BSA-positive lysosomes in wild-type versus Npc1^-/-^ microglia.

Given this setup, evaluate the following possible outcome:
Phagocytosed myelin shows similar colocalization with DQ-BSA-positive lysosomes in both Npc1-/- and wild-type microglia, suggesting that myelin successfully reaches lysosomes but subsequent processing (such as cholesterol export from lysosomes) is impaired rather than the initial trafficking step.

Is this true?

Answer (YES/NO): NO